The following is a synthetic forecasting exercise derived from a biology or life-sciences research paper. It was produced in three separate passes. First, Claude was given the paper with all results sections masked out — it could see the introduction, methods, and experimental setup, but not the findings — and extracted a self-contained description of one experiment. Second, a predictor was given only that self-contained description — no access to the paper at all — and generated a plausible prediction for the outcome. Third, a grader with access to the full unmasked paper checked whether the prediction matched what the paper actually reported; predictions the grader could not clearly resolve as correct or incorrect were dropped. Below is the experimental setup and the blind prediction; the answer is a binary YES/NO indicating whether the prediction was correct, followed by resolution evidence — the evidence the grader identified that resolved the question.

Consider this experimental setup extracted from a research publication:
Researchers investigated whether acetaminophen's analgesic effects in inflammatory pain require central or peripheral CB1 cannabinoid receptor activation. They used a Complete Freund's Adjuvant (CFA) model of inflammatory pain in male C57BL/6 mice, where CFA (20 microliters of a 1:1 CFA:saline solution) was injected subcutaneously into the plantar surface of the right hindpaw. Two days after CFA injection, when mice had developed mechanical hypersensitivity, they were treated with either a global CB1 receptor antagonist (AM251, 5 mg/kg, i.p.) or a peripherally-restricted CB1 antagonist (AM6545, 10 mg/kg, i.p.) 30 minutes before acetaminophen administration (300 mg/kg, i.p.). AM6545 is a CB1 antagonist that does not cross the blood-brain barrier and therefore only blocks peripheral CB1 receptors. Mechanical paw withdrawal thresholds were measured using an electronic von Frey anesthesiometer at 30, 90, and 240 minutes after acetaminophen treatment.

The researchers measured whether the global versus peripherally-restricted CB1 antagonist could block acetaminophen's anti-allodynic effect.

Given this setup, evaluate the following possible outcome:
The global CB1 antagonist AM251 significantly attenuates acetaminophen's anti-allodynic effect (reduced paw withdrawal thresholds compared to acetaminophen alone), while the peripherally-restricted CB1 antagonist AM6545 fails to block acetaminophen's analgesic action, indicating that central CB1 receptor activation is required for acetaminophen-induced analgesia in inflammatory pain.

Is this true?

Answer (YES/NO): YES